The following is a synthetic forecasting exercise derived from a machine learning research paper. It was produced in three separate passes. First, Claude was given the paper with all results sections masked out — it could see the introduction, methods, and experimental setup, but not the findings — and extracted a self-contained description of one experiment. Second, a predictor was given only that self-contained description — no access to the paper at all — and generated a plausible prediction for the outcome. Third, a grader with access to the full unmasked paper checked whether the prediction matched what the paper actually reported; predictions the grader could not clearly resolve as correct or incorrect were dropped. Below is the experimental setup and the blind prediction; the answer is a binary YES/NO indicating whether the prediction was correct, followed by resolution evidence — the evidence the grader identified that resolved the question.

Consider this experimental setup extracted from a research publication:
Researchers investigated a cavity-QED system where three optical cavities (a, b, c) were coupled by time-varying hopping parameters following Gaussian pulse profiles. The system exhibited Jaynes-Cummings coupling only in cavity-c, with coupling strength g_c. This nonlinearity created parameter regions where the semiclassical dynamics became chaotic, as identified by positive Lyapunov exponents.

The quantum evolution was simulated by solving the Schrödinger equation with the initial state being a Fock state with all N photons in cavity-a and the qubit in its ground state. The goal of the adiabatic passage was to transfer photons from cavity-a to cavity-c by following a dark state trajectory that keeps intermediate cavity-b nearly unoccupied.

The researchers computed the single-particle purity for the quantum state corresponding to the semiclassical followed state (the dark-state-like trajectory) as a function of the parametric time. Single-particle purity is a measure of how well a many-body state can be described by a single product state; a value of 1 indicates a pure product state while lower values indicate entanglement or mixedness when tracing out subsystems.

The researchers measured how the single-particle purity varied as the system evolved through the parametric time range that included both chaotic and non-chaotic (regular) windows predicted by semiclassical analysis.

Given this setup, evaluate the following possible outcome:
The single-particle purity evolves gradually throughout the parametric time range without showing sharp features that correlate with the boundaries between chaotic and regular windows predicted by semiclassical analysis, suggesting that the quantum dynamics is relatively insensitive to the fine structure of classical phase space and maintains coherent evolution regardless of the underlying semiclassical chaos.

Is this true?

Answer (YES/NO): NO